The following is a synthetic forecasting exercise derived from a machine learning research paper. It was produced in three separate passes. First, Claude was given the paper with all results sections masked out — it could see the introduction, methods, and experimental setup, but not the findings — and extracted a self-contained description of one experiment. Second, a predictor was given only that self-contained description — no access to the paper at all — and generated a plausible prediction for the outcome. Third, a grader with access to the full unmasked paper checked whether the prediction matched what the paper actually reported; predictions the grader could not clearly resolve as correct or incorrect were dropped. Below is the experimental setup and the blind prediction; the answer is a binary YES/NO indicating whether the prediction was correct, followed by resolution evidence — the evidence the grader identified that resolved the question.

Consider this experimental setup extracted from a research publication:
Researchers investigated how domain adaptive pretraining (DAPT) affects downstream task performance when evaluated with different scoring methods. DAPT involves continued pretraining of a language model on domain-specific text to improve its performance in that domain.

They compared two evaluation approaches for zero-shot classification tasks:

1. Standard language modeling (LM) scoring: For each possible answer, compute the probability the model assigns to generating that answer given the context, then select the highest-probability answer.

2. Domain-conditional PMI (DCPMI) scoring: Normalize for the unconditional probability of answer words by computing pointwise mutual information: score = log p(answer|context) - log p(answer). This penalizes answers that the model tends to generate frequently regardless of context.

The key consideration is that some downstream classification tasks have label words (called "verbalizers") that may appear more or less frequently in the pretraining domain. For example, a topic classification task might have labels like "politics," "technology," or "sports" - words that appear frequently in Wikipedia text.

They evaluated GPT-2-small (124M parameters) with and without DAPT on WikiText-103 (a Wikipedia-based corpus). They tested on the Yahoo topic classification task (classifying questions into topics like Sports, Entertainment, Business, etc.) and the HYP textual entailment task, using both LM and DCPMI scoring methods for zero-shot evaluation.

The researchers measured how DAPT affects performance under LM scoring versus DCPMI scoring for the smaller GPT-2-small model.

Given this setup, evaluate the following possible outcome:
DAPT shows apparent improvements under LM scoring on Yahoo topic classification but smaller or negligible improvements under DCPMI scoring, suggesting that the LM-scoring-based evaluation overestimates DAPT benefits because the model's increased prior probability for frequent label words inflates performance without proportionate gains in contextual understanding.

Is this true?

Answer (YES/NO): NO